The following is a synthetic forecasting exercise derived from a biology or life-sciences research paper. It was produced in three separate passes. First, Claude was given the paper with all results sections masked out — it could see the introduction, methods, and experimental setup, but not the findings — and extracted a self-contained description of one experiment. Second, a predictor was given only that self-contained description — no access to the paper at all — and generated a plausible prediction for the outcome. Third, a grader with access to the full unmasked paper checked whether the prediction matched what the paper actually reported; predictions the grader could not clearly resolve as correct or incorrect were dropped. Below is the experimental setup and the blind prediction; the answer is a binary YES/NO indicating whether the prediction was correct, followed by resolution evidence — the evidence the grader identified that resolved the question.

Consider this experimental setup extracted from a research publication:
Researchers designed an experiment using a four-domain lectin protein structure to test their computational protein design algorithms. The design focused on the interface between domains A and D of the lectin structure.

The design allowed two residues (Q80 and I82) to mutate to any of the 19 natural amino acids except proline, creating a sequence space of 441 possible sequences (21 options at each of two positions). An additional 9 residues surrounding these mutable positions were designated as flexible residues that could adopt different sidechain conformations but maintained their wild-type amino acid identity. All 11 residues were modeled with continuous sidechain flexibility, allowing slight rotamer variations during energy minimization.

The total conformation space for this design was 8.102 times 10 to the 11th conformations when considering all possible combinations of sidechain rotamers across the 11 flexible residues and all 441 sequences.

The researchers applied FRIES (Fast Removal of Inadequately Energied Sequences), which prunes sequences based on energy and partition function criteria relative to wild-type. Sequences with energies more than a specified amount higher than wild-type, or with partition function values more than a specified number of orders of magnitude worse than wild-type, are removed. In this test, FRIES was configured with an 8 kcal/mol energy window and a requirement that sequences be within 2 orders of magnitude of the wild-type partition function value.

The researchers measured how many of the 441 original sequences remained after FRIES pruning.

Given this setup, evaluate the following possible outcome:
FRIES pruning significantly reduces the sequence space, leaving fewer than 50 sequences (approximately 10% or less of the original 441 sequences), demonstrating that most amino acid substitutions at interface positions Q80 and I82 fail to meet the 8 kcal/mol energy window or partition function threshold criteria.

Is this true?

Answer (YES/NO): NO